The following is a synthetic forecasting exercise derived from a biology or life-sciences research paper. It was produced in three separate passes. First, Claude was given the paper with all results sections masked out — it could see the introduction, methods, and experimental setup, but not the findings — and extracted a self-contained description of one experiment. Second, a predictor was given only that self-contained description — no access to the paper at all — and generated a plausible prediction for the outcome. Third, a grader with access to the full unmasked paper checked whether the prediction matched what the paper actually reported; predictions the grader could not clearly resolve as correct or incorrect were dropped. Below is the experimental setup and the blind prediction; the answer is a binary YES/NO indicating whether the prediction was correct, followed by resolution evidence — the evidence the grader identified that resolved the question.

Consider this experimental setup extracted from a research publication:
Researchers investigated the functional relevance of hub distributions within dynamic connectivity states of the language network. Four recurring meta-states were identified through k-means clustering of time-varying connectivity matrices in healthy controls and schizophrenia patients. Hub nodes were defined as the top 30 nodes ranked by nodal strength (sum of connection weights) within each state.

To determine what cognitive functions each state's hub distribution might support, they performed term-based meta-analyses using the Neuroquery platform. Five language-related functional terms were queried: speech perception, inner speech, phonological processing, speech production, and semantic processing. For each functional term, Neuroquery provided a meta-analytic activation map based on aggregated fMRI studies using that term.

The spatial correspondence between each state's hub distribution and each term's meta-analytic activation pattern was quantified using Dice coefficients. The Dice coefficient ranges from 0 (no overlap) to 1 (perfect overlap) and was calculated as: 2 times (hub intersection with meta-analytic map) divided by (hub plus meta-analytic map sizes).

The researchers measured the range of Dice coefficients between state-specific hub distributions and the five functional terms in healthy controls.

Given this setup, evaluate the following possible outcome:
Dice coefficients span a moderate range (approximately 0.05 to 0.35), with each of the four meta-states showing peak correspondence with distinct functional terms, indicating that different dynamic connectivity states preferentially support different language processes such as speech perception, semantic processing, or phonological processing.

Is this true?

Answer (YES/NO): NO